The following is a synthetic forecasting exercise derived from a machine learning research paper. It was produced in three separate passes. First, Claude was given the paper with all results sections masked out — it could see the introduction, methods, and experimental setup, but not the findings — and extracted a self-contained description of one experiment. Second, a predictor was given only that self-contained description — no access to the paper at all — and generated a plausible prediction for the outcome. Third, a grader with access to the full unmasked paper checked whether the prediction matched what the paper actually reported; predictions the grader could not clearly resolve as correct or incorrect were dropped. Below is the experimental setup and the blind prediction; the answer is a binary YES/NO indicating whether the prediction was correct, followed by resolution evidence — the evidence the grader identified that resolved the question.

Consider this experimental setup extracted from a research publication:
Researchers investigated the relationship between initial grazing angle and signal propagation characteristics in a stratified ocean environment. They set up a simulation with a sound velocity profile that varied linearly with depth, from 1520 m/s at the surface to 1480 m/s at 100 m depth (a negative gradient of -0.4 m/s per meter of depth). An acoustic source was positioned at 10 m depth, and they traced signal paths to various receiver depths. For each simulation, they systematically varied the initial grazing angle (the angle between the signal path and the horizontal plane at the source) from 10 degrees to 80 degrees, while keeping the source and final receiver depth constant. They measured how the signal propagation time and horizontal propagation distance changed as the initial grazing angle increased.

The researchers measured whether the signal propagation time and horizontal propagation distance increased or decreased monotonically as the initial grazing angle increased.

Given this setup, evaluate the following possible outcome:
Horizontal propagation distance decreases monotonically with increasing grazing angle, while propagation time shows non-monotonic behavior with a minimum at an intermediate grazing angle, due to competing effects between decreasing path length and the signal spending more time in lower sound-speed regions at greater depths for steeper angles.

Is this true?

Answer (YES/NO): NO